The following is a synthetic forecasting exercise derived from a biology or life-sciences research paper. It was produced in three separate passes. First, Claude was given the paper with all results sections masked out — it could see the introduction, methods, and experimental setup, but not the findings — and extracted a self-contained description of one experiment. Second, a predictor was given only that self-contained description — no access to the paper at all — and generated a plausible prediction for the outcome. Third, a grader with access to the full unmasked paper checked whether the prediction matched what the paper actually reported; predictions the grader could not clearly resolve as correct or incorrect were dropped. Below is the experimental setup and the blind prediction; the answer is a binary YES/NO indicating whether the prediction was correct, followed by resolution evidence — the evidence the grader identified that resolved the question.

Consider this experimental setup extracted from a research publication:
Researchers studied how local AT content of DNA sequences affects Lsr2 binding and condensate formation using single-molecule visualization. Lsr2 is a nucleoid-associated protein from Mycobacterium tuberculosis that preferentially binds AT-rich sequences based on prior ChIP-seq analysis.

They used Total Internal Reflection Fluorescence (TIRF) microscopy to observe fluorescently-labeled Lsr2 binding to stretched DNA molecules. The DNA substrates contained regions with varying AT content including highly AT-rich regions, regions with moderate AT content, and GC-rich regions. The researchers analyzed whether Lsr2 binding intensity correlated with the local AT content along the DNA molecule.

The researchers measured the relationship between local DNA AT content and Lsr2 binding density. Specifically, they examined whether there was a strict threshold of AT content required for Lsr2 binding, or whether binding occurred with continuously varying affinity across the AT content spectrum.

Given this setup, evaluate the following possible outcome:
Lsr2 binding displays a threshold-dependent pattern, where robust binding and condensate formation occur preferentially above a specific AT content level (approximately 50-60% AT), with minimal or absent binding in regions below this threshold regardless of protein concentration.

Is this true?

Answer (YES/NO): NO